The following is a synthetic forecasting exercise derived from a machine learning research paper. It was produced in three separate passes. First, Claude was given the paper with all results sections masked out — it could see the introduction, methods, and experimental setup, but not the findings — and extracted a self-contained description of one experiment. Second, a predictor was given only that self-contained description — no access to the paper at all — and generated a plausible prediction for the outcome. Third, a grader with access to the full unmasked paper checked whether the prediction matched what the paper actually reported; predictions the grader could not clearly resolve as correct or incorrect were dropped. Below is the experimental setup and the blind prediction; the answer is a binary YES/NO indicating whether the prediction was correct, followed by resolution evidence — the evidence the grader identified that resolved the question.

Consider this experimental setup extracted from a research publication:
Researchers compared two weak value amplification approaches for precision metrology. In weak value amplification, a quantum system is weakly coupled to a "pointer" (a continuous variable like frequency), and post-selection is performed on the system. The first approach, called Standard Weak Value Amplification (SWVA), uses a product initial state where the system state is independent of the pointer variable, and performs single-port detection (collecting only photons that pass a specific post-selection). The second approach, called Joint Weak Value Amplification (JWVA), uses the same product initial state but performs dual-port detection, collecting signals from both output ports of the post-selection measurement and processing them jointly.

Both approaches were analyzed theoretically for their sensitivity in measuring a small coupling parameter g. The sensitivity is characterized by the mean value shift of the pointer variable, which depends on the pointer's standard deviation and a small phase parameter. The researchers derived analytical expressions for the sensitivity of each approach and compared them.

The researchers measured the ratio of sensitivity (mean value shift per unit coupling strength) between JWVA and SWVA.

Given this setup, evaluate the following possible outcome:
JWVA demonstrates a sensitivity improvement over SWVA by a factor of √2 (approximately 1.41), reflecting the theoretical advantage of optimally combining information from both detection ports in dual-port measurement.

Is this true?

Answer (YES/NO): NO